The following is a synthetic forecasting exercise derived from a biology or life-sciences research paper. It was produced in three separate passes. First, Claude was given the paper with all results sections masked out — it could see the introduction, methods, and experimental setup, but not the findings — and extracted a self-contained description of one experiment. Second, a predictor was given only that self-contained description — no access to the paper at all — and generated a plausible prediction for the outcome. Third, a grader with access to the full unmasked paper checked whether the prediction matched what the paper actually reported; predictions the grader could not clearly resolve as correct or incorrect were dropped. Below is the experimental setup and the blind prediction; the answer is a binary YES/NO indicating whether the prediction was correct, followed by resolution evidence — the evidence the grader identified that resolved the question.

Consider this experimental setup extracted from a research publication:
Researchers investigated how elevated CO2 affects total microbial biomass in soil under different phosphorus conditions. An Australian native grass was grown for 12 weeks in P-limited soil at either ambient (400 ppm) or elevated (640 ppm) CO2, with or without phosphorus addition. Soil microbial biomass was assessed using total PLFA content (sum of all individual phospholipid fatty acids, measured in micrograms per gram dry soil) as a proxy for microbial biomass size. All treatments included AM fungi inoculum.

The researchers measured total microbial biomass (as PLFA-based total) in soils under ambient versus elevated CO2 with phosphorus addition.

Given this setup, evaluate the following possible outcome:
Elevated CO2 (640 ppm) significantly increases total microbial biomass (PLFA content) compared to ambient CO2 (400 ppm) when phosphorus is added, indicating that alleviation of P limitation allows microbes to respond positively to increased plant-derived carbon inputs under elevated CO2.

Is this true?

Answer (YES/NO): NO